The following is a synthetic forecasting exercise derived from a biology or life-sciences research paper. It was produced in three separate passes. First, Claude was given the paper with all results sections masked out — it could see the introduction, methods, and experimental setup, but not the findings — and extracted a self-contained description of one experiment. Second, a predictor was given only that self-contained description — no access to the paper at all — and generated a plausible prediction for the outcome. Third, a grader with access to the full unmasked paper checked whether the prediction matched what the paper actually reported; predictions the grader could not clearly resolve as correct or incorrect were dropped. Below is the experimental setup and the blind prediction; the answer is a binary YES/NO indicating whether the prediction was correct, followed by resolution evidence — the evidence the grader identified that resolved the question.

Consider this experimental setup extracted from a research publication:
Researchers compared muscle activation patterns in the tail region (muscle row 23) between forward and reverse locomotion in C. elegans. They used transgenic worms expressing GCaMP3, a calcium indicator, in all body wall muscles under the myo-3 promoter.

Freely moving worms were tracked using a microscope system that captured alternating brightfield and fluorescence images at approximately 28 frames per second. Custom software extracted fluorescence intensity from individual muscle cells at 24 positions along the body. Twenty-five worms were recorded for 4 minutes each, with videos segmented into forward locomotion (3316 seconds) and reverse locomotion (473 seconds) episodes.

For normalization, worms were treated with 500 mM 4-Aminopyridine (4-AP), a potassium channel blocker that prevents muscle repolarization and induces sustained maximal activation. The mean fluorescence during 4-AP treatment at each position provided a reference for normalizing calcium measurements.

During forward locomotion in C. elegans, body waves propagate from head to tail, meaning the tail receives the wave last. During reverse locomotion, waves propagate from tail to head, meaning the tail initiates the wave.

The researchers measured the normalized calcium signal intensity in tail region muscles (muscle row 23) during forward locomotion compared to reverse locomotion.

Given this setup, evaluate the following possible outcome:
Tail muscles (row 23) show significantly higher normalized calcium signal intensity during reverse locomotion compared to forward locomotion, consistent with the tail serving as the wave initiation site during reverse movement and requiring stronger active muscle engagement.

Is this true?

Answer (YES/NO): YES